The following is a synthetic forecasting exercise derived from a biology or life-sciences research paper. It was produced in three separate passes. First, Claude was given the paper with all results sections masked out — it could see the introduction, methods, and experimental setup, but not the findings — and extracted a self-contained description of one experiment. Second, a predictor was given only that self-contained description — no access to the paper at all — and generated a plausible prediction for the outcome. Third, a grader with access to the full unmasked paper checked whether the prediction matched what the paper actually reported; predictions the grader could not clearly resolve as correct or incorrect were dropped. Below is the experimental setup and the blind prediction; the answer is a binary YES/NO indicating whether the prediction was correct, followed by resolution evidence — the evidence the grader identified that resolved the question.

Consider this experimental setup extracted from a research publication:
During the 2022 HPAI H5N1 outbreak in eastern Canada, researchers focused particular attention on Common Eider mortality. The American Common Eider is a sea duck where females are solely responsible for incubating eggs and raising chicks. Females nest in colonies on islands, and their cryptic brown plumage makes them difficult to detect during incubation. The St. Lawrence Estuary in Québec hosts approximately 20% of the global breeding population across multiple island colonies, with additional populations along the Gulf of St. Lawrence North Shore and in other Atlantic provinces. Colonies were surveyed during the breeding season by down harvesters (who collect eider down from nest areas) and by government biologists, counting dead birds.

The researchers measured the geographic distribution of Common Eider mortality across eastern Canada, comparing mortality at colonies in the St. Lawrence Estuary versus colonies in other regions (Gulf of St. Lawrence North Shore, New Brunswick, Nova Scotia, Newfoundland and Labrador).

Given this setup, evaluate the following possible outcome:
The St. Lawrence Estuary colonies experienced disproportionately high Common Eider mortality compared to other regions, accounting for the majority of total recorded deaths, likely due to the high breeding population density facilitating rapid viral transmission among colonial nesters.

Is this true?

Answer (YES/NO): YES